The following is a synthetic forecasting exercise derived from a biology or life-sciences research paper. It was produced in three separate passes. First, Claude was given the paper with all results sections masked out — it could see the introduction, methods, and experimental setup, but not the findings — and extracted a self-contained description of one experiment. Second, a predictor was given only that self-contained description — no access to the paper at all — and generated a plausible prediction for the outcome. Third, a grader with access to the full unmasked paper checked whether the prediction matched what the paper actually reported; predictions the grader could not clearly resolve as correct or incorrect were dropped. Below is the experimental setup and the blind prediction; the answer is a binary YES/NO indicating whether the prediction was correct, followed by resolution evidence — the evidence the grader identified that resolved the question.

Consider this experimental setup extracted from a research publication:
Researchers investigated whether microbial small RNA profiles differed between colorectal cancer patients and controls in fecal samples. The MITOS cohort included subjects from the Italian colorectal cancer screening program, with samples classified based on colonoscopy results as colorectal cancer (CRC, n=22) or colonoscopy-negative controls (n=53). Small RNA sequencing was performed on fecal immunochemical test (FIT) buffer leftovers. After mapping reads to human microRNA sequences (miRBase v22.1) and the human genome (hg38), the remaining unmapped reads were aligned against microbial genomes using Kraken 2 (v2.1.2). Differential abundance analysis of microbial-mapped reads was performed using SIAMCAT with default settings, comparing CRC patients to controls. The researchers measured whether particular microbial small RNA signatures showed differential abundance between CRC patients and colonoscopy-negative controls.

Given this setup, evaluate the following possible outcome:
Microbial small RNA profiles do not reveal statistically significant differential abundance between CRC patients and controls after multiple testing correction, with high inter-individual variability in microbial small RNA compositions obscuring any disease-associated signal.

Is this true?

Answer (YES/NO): NO